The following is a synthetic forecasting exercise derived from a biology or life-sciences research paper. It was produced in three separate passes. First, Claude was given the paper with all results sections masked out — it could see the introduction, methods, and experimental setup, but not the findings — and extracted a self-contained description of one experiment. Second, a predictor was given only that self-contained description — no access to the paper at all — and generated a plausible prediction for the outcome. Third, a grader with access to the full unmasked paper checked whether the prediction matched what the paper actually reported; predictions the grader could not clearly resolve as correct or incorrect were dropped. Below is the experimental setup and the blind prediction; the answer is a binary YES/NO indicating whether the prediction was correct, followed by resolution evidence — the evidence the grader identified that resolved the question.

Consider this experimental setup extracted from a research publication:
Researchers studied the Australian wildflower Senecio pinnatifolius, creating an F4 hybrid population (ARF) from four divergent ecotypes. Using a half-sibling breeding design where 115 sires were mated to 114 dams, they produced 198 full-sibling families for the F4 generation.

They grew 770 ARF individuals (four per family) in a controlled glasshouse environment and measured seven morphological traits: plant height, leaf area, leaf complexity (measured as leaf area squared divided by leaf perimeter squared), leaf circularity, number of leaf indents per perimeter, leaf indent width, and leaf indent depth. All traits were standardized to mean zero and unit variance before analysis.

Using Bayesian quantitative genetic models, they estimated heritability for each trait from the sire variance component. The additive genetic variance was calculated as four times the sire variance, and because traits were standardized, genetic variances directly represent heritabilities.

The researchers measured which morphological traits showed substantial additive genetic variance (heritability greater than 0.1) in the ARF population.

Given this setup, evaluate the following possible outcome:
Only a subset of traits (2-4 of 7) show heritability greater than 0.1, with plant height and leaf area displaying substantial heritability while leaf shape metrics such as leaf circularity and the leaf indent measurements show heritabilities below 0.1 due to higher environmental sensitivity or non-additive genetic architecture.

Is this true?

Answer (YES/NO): NO